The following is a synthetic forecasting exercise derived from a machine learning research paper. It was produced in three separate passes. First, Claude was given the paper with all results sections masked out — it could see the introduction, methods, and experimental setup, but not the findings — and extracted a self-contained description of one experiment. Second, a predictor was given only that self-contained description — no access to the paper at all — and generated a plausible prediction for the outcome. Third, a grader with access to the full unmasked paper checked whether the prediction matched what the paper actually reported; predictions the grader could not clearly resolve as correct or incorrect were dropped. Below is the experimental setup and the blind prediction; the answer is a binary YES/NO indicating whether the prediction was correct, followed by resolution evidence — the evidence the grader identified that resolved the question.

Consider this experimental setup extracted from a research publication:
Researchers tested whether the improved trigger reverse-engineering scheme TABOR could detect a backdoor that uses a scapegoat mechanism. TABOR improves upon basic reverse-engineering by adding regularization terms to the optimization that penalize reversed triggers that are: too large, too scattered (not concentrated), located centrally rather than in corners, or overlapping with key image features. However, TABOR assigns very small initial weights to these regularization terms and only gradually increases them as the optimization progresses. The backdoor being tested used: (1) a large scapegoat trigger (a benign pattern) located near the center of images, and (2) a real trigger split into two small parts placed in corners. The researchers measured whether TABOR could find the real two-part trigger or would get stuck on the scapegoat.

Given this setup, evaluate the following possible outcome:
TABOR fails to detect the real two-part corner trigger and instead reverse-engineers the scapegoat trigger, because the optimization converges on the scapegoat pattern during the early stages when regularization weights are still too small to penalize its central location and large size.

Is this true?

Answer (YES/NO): YES